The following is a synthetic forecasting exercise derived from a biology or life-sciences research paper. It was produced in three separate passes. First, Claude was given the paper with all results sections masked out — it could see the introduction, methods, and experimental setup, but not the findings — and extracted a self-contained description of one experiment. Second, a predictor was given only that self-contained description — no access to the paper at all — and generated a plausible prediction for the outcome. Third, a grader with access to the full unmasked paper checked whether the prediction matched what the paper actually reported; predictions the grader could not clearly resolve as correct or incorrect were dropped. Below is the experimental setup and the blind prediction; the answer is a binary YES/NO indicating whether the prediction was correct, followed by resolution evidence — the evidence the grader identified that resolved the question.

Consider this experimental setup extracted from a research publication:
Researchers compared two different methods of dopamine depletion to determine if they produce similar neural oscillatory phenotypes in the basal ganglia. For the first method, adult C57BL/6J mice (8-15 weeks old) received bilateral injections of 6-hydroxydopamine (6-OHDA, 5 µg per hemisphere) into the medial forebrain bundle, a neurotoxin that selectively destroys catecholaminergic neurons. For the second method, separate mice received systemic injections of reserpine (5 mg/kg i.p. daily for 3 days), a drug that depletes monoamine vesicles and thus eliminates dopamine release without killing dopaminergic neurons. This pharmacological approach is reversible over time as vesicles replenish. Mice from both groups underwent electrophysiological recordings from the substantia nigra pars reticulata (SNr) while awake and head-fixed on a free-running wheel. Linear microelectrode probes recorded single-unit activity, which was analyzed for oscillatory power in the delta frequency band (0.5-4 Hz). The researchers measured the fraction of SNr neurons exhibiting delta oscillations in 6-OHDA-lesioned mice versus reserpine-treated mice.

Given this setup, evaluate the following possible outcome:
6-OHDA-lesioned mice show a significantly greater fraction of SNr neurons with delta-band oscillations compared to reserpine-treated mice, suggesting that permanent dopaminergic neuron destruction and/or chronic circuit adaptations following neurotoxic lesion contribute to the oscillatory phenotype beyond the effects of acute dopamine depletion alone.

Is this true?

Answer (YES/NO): NO